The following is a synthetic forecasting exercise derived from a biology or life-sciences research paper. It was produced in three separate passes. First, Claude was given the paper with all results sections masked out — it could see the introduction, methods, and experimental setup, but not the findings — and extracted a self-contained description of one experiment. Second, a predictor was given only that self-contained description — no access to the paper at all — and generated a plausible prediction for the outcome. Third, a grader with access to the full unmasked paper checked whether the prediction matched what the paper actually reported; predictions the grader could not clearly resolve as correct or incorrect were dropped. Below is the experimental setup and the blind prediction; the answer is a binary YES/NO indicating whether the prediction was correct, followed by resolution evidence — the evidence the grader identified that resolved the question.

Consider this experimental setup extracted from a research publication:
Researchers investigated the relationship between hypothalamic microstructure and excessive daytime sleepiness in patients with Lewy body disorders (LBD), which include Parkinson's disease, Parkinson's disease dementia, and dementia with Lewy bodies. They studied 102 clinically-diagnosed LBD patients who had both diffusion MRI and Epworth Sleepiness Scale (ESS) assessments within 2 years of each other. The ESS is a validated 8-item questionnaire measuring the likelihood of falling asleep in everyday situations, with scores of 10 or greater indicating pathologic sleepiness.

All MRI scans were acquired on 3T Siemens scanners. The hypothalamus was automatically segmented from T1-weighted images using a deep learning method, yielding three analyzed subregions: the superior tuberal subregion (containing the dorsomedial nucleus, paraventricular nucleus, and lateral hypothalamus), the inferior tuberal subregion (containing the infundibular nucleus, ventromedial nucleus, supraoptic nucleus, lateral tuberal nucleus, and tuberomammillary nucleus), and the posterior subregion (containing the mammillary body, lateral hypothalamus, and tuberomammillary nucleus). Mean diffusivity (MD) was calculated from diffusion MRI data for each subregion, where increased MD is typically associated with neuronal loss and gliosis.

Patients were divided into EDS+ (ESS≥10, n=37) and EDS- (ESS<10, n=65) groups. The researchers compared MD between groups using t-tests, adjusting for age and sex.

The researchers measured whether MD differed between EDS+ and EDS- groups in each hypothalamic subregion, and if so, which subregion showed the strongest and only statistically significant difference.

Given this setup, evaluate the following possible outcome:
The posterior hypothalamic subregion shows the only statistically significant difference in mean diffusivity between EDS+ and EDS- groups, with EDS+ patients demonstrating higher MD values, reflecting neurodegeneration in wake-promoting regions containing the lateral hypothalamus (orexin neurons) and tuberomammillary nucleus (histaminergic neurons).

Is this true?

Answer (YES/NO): NO